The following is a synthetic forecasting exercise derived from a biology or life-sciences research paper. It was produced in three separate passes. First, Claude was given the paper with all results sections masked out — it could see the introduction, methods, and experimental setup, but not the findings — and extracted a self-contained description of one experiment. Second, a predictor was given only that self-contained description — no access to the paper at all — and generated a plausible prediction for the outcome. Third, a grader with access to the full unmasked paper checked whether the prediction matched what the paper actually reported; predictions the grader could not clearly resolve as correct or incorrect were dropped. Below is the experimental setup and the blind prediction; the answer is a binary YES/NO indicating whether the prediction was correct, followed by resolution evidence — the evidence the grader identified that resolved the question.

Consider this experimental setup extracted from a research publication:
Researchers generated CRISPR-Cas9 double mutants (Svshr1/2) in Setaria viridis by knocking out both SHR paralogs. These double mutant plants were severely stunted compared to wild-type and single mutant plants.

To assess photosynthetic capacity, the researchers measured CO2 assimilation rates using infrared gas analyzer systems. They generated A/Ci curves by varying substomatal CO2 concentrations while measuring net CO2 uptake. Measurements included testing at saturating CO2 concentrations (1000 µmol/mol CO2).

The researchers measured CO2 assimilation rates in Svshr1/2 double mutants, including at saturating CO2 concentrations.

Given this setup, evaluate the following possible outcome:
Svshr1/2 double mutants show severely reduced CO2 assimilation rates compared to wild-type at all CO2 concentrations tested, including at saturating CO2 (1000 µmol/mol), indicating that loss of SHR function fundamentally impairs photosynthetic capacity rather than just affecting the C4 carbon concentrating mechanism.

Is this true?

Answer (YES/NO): YES